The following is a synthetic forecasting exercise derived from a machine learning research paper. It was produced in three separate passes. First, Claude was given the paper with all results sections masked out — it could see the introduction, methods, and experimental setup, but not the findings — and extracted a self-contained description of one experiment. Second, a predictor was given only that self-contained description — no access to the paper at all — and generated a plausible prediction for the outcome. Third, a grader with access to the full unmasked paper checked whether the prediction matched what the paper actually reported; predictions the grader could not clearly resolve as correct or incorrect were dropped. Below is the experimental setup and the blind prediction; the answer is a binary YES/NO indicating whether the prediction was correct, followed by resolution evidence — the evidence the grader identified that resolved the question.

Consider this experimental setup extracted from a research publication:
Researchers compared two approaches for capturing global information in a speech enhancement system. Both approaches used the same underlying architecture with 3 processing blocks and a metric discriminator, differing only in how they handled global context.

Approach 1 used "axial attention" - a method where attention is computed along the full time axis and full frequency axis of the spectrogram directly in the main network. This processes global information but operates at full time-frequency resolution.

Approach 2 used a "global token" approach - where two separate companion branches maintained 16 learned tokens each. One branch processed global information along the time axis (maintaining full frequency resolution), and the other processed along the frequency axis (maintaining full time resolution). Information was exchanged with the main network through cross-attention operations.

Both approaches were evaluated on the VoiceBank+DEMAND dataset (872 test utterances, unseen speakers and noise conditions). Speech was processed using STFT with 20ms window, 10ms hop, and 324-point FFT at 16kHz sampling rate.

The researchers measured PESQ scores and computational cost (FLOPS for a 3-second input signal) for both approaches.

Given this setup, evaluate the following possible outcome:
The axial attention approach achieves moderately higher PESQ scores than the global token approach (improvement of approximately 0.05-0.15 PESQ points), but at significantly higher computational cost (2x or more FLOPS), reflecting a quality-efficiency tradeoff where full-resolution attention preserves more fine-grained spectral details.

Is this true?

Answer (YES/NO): NO